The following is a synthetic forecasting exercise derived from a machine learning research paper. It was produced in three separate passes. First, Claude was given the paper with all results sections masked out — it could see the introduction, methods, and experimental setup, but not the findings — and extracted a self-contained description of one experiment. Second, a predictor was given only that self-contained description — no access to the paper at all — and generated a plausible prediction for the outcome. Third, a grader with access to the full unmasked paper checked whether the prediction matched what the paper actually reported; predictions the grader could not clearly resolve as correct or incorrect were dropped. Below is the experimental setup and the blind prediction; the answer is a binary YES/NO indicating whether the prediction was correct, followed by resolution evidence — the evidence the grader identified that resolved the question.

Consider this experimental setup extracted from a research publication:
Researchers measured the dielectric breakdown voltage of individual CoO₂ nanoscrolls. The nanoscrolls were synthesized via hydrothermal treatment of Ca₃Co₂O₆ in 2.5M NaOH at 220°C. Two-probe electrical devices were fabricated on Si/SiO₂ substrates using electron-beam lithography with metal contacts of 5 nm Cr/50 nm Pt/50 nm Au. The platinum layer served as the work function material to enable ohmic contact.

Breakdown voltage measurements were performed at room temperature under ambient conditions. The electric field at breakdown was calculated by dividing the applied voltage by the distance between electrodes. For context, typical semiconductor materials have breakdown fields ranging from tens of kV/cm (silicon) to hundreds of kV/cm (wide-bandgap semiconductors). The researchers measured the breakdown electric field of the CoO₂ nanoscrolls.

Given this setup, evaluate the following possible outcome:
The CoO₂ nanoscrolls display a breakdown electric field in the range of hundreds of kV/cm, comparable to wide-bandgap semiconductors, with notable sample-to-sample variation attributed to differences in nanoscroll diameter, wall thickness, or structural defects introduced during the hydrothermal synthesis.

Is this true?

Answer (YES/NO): NO